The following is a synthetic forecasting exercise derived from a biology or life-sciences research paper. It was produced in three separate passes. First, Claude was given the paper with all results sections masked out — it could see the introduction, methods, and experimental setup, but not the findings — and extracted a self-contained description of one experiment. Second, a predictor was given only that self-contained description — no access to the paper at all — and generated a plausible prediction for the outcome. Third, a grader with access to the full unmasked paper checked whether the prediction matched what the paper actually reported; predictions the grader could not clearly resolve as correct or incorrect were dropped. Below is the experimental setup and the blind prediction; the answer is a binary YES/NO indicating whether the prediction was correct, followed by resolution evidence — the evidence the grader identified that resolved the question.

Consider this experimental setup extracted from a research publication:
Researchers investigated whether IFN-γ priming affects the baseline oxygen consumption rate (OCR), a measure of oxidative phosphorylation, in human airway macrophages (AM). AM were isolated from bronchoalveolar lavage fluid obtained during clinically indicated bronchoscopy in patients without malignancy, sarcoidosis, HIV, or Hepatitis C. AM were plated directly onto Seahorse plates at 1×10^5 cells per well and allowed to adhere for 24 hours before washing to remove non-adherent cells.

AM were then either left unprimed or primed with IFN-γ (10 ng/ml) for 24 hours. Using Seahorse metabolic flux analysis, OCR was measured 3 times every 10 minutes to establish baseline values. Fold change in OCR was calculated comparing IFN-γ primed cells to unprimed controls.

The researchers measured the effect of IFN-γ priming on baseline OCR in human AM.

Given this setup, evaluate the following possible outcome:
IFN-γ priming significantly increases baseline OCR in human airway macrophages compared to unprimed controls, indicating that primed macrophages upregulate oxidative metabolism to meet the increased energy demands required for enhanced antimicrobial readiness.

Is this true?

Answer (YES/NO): YES